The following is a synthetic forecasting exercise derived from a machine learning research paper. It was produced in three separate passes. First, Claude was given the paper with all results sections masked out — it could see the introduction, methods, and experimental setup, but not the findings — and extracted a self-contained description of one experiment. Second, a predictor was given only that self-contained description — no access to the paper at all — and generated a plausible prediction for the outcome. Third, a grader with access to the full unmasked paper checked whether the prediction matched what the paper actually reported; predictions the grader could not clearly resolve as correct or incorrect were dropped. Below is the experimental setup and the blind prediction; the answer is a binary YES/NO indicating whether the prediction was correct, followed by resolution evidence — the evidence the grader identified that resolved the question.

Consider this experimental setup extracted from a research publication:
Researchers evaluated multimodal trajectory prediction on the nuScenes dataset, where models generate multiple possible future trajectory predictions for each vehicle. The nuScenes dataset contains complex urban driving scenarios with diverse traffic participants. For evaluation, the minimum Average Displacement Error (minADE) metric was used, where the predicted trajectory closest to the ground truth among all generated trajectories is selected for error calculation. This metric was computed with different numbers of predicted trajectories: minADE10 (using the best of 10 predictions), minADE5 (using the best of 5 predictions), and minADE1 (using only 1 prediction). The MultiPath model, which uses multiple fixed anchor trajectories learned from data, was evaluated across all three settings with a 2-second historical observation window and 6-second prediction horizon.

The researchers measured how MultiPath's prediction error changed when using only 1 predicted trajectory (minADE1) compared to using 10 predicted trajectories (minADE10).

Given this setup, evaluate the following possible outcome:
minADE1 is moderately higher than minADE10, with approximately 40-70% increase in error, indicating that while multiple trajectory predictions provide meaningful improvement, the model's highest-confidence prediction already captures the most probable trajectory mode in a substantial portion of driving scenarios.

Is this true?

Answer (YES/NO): NO